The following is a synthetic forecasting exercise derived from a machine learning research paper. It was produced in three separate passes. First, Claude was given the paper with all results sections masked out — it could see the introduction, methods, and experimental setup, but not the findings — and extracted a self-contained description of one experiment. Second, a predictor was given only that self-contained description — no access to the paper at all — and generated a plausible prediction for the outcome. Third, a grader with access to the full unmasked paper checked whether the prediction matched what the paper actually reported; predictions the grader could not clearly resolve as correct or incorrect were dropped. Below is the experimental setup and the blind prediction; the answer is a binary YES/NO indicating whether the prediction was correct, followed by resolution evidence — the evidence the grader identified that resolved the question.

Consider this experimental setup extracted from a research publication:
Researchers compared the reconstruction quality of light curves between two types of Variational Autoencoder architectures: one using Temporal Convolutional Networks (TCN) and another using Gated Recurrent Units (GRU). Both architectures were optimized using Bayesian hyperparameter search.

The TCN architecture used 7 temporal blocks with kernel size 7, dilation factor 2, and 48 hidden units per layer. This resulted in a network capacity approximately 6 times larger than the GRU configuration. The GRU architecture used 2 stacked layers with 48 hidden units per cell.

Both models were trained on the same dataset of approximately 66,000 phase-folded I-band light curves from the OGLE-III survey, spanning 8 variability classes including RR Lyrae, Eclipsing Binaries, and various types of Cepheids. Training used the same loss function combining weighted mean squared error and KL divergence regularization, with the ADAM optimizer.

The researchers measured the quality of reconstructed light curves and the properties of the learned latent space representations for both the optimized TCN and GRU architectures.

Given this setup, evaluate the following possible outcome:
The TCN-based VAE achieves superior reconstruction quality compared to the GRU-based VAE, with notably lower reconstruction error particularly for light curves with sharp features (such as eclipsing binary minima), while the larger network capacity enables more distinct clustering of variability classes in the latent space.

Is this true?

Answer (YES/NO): NO